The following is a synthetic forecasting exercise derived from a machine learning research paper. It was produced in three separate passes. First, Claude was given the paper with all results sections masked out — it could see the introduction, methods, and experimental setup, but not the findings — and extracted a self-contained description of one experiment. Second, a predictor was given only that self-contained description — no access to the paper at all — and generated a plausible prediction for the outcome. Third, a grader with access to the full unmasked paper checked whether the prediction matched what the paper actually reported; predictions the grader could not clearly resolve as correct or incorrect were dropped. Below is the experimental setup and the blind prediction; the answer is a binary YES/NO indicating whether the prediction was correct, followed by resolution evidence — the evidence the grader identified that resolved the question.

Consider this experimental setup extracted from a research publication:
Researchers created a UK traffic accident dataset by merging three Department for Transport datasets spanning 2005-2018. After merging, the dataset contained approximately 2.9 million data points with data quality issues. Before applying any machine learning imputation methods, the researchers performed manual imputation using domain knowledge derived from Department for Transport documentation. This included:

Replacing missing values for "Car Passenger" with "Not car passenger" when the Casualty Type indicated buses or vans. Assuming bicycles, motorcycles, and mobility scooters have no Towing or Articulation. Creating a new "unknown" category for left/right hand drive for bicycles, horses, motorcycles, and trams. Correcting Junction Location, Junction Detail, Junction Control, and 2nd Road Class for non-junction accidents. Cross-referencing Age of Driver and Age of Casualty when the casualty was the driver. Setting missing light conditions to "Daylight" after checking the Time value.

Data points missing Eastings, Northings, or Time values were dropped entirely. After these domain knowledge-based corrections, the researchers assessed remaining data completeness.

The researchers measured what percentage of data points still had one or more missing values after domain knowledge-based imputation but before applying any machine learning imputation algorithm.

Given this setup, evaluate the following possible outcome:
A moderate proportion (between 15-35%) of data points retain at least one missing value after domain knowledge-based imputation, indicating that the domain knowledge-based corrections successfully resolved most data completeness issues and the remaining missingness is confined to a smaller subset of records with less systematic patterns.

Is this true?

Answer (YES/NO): NO